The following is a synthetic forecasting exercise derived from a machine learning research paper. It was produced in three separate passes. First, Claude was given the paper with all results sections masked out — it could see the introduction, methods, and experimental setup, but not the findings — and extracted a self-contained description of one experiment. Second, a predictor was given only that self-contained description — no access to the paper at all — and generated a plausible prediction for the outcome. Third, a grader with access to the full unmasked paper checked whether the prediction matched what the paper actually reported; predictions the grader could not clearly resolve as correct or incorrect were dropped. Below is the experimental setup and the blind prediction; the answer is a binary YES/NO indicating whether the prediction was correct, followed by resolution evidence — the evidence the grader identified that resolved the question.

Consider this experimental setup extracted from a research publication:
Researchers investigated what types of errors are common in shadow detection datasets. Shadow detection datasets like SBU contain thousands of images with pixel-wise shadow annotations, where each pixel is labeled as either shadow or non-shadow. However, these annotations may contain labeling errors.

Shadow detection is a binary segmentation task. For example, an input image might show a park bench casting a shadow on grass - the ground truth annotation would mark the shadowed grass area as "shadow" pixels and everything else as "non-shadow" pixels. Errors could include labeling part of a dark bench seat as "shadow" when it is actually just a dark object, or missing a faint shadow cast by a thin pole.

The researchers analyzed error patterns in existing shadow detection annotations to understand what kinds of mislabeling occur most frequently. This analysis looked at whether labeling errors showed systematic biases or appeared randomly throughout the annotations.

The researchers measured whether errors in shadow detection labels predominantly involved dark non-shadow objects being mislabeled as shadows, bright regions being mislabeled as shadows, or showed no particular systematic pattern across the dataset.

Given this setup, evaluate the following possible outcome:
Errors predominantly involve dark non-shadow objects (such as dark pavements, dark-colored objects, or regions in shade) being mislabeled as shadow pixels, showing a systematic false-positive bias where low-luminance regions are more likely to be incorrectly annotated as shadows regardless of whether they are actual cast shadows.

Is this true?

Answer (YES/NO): NO